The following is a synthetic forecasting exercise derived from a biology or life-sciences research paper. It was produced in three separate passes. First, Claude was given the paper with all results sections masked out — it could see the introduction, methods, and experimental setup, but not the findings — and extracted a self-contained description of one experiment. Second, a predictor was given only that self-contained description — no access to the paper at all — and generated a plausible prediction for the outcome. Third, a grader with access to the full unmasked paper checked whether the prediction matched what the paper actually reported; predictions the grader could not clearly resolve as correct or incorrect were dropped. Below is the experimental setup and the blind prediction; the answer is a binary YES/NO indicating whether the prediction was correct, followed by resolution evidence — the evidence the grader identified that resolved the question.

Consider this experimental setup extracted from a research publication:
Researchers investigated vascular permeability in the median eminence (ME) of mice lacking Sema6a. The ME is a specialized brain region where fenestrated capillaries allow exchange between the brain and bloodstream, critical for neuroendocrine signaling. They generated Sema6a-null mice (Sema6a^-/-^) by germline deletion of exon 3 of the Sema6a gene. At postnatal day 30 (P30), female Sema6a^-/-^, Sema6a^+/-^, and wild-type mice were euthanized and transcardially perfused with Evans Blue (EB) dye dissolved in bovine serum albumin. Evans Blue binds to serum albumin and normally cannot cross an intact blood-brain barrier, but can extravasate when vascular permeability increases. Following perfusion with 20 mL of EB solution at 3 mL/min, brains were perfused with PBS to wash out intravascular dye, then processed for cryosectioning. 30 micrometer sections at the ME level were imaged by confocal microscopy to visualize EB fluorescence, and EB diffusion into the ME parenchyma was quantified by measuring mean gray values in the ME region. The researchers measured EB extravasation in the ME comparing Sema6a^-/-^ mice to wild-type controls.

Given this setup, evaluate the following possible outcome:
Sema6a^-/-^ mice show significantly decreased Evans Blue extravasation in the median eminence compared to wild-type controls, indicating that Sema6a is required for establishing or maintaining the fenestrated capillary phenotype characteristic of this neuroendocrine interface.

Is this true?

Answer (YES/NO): YES